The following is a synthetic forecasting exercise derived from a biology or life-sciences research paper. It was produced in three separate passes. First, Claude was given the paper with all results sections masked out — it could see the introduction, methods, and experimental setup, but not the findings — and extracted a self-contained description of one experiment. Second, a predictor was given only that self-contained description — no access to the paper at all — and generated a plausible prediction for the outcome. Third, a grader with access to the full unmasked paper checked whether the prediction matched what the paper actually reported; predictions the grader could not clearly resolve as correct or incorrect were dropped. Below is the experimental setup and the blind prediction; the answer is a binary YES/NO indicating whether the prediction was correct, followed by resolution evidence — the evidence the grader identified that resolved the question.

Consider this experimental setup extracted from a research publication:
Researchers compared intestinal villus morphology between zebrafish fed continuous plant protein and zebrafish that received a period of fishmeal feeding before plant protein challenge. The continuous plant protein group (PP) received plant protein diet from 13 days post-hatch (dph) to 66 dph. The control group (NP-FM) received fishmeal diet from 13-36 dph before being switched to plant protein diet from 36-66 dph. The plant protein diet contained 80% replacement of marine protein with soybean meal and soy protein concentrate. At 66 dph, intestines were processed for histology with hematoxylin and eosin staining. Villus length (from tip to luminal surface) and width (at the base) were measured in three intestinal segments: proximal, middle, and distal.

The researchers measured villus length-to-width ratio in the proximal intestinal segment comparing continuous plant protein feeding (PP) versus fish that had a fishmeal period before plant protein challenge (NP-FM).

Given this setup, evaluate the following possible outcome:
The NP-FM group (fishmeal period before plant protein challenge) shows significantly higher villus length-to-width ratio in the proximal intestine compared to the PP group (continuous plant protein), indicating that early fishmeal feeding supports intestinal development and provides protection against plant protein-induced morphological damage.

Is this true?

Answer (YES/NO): YES